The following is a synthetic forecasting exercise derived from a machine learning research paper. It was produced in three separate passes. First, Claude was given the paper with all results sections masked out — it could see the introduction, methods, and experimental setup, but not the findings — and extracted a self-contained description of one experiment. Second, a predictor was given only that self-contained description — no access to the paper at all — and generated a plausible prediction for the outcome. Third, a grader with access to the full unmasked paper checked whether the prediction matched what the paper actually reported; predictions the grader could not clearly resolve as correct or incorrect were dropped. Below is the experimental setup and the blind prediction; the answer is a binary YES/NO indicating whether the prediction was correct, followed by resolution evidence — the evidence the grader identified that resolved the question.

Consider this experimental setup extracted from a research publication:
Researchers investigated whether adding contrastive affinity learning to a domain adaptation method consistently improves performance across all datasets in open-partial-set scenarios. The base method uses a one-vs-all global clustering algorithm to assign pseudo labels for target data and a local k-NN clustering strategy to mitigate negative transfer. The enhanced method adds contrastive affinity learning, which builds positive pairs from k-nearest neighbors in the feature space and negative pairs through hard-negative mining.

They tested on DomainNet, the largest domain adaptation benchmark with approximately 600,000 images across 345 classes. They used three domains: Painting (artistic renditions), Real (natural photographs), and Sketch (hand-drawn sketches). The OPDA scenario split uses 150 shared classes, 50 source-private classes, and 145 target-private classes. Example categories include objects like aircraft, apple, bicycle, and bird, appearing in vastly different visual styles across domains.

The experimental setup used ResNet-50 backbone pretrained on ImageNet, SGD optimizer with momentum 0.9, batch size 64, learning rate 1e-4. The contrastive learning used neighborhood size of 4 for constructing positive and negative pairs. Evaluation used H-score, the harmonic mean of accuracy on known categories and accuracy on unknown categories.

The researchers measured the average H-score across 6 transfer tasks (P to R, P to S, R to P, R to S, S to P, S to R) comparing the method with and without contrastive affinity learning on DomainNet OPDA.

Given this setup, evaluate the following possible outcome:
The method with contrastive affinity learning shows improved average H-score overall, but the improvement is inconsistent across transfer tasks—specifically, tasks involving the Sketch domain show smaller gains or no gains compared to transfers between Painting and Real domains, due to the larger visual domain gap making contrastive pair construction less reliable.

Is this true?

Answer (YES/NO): NO